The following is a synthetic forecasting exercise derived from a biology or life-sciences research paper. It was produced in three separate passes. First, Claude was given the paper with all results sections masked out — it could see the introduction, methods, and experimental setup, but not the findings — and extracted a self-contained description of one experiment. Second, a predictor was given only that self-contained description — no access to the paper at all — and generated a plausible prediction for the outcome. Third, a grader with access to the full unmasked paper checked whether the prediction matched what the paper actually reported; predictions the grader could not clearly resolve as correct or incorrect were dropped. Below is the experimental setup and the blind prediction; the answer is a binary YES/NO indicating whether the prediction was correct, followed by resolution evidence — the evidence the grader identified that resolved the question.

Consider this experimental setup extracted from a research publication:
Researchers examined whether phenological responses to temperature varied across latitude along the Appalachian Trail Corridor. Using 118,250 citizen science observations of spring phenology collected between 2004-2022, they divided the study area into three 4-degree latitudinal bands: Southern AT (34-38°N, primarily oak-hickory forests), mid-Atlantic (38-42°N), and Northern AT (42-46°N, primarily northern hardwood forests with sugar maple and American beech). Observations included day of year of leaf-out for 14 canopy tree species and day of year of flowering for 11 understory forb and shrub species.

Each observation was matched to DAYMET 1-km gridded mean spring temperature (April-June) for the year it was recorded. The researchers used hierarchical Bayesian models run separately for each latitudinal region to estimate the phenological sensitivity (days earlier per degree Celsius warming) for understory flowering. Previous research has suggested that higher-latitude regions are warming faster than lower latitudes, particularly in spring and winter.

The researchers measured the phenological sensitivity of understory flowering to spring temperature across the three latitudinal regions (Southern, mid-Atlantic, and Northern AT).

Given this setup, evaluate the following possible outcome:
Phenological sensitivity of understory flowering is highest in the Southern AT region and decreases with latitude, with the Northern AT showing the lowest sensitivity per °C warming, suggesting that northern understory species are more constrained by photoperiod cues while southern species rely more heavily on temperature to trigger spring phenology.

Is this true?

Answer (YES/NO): NO